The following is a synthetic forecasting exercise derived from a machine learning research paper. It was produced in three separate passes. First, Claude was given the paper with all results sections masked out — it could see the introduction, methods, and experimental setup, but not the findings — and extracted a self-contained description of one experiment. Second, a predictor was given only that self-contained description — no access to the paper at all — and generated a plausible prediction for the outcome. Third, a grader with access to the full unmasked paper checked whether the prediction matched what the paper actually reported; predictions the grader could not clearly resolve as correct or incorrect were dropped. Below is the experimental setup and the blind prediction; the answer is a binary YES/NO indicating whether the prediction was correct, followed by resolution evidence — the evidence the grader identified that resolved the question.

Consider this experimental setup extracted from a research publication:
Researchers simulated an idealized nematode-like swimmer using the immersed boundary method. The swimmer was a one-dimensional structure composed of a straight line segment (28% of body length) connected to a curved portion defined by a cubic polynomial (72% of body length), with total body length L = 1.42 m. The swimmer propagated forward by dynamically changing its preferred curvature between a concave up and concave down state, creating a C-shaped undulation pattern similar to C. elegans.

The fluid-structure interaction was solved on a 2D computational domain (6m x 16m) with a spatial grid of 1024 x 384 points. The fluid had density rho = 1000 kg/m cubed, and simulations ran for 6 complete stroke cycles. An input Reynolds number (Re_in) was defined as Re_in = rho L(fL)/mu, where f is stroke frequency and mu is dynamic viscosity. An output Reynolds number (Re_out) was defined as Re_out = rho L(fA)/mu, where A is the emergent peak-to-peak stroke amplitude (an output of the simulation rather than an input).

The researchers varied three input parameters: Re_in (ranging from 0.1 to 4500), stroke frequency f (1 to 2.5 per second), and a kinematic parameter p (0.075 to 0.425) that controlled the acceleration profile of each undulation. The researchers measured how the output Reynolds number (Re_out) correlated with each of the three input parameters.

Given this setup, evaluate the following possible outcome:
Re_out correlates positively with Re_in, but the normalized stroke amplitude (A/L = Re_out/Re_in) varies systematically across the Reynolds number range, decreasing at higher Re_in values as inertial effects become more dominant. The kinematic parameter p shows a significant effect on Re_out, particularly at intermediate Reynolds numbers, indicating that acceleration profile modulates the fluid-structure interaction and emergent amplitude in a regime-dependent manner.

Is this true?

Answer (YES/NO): NO